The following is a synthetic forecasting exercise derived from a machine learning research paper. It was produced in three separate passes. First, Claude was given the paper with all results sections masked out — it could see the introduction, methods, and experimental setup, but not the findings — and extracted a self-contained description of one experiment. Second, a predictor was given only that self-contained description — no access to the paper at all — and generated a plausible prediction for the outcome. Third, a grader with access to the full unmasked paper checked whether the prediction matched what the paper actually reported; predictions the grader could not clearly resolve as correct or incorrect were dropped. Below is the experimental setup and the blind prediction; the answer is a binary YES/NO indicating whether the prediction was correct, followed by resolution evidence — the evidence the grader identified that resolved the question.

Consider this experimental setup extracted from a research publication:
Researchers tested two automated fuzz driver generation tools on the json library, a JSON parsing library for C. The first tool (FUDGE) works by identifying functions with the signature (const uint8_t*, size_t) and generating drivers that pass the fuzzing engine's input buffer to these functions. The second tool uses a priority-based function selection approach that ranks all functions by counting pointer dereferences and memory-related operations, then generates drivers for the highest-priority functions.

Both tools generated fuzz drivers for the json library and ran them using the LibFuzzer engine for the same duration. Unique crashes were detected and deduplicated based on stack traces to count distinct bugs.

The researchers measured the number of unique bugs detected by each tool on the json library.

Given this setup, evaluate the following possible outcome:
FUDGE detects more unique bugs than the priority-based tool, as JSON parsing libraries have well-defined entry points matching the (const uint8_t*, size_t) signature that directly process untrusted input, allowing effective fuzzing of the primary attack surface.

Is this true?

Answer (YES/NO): NO